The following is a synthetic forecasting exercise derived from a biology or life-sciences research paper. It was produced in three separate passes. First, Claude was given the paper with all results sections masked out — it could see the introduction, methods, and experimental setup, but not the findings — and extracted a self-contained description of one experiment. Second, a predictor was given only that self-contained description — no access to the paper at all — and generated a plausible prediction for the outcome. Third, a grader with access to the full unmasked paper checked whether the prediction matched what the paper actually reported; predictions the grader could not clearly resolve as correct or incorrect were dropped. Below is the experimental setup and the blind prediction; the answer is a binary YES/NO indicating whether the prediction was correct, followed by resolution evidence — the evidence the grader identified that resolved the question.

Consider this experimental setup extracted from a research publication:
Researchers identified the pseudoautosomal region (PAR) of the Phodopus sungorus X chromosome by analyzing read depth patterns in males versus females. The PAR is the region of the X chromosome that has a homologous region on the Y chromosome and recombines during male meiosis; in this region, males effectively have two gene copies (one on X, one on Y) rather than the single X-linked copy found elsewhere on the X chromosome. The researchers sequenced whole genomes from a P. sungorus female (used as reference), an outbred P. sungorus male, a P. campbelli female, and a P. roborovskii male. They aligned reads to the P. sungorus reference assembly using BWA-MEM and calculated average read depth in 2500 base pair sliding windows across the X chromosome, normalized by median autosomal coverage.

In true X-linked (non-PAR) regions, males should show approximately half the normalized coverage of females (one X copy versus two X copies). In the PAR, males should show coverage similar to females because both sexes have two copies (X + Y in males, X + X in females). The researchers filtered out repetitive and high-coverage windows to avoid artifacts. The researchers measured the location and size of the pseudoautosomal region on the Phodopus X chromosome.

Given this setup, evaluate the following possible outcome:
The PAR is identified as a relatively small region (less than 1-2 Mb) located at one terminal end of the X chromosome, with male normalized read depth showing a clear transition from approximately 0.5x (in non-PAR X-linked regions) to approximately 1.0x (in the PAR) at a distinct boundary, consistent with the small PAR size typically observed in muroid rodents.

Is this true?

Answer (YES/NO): NO